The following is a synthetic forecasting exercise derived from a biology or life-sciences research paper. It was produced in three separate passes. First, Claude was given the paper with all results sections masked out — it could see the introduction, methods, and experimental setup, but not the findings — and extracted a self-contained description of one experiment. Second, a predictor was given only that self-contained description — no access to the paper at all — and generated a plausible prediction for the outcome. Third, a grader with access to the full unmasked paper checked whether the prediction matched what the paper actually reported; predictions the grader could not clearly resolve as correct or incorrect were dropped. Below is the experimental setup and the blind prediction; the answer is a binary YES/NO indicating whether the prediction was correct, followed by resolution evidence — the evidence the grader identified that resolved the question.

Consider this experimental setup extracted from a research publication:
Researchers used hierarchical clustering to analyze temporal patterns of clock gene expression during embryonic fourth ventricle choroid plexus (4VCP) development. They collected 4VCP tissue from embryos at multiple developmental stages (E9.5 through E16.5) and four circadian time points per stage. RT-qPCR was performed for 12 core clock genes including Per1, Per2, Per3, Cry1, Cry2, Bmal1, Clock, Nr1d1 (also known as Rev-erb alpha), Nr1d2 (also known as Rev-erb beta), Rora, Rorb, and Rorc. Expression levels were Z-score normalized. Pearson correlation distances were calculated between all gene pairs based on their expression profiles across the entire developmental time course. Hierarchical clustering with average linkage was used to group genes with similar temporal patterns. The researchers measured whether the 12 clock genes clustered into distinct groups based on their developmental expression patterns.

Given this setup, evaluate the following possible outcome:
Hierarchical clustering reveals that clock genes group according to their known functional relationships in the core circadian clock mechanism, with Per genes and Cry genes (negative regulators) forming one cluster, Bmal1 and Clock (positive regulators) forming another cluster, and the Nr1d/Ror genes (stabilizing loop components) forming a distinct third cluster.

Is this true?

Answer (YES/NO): NO